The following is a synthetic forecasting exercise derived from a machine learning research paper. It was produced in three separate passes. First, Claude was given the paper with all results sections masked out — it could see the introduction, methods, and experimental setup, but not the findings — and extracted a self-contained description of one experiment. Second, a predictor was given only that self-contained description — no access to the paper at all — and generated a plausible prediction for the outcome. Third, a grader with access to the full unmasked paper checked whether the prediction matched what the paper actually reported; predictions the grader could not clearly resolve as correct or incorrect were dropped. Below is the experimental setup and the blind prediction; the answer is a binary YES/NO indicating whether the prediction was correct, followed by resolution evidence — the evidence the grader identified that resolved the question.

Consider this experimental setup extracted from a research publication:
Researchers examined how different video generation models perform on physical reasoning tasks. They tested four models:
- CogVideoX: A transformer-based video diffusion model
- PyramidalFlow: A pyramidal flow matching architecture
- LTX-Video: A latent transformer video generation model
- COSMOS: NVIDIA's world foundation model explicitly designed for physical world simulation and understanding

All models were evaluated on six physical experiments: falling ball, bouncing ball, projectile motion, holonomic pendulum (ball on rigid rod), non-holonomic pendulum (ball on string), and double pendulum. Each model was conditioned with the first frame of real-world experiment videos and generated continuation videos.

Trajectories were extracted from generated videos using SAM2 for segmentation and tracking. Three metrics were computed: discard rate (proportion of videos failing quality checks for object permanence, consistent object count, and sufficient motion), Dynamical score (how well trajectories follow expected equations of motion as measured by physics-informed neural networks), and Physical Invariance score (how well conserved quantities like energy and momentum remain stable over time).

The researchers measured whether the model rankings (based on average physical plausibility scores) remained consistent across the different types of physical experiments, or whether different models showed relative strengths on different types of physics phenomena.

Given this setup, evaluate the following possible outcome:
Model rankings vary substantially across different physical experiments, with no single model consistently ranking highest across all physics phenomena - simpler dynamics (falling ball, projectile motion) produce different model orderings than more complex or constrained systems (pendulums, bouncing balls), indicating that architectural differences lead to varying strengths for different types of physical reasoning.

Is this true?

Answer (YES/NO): NO